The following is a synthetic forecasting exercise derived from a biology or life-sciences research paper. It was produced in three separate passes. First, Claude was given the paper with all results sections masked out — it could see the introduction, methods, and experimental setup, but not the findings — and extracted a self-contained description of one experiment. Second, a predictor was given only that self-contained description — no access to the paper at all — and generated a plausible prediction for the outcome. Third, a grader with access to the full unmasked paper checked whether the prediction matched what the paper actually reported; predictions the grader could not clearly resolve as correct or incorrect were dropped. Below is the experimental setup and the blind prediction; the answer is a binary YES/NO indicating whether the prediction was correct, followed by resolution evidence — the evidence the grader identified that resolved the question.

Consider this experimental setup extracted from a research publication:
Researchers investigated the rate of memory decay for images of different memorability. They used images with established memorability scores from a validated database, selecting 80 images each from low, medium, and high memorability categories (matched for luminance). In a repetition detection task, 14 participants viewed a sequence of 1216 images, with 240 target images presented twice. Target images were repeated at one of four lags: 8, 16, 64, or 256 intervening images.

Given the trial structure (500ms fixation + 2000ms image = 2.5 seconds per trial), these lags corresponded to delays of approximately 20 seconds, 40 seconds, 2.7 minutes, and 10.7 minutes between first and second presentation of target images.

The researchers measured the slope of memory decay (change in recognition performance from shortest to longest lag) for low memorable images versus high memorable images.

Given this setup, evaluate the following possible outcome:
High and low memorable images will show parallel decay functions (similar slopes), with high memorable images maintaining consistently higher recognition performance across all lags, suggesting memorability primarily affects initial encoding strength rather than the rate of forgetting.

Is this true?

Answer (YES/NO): NO